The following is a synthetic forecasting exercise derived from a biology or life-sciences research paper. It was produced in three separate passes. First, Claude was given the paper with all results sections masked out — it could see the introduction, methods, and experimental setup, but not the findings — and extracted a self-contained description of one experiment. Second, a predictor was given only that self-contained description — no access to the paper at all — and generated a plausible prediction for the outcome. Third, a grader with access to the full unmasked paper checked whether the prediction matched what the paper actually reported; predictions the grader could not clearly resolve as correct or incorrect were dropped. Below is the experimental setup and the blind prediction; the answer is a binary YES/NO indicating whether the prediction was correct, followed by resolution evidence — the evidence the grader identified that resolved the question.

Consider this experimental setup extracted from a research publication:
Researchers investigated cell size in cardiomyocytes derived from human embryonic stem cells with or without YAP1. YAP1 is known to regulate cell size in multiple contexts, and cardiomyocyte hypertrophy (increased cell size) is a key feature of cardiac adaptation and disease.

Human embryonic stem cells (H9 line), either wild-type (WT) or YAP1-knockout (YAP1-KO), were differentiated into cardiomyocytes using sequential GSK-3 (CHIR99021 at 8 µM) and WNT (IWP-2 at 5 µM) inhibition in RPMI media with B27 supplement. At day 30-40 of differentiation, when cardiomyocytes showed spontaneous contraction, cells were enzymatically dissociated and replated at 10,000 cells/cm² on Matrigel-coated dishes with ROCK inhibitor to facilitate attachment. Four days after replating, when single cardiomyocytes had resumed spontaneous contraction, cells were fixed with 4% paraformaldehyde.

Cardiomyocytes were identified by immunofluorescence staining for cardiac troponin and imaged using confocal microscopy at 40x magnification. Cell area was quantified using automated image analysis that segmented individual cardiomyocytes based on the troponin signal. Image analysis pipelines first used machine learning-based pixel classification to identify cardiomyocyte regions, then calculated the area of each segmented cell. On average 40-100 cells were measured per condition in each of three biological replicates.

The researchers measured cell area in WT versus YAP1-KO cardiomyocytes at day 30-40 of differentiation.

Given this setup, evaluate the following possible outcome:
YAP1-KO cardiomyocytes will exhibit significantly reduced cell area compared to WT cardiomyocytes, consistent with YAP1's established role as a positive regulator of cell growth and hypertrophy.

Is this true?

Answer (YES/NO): YES